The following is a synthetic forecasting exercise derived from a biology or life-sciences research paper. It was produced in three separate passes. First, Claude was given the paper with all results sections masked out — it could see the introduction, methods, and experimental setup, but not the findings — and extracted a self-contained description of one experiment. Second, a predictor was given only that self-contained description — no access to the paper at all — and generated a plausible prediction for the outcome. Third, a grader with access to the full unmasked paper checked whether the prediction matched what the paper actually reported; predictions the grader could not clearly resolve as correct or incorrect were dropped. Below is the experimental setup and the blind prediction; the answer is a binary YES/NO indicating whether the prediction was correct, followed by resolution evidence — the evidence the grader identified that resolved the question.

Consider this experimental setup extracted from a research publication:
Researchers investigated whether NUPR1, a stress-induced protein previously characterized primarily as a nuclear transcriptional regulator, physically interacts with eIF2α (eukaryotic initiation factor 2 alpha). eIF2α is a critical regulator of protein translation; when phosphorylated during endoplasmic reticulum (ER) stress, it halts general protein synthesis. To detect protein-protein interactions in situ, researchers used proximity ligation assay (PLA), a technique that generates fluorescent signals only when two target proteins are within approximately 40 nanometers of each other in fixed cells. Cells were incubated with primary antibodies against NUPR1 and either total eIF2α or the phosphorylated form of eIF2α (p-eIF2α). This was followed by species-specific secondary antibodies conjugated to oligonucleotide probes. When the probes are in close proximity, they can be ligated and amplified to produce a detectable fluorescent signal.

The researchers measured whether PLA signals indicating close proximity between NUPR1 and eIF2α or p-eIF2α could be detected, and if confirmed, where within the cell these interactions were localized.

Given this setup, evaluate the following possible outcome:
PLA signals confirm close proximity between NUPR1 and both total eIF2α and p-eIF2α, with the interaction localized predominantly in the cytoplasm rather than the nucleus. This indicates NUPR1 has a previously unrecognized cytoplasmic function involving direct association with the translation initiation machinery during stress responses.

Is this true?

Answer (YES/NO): YES